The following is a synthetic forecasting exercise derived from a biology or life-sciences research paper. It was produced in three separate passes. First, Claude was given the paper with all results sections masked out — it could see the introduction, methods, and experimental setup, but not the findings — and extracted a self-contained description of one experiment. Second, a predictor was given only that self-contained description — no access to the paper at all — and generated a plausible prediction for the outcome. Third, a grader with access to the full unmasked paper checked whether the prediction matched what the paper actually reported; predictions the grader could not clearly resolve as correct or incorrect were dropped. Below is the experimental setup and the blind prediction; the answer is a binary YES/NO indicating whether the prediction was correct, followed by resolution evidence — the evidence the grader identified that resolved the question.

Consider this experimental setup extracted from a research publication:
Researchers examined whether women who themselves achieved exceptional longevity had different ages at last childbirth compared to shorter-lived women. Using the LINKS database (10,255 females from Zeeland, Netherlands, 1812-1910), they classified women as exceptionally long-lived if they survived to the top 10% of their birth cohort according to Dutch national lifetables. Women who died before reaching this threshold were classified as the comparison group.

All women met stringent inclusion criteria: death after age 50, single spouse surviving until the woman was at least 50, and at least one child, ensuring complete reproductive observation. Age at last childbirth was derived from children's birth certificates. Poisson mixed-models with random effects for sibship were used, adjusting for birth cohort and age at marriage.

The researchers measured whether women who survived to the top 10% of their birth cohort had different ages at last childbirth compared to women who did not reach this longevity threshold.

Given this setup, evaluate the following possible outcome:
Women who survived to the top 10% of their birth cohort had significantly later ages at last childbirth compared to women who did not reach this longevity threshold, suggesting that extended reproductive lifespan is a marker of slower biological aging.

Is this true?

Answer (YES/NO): YES